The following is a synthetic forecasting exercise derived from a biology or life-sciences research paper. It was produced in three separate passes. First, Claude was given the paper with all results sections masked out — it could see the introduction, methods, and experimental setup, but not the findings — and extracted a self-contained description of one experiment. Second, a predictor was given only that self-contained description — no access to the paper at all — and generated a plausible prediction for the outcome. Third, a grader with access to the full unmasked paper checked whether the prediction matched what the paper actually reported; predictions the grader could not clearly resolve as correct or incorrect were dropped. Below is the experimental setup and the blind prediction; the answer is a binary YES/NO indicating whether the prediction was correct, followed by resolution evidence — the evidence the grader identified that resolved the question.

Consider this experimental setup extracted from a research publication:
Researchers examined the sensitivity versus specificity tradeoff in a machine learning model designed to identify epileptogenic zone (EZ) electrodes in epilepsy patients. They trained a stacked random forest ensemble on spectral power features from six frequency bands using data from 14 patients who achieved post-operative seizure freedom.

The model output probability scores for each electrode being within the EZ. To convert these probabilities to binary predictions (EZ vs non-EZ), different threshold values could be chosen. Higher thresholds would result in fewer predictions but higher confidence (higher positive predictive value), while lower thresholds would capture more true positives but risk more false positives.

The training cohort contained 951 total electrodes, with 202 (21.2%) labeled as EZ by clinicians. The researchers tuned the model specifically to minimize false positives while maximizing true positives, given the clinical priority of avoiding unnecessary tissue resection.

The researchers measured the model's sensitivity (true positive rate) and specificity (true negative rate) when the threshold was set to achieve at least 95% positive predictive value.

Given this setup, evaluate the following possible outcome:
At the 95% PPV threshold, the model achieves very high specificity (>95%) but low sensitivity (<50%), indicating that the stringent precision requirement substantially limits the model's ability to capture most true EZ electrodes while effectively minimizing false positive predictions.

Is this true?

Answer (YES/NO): YES